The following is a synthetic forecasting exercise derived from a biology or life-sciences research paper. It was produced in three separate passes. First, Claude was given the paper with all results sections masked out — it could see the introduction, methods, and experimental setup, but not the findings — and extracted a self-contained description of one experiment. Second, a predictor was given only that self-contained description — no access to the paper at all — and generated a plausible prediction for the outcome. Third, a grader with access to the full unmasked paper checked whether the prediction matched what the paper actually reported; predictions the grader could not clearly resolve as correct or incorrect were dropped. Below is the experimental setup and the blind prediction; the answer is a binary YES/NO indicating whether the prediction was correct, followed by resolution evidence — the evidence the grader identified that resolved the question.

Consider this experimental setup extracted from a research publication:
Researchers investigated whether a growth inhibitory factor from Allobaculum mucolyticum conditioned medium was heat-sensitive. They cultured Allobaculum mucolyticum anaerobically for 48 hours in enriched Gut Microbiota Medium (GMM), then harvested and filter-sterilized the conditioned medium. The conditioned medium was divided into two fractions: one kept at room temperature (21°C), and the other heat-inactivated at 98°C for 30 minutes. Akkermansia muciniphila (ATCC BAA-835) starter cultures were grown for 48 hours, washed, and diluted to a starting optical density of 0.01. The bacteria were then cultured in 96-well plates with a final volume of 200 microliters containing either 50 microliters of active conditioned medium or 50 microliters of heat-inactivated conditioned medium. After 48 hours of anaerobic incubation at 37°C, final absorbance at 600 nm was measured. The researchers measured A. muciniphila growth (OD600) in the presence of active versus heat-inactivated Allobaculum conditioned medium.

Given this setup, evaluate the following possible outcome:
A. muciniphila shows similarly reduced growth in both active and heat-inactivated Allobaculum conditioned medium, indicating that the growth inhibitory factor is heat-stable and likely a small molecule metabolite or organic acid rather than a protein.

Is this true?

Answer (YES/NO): NO